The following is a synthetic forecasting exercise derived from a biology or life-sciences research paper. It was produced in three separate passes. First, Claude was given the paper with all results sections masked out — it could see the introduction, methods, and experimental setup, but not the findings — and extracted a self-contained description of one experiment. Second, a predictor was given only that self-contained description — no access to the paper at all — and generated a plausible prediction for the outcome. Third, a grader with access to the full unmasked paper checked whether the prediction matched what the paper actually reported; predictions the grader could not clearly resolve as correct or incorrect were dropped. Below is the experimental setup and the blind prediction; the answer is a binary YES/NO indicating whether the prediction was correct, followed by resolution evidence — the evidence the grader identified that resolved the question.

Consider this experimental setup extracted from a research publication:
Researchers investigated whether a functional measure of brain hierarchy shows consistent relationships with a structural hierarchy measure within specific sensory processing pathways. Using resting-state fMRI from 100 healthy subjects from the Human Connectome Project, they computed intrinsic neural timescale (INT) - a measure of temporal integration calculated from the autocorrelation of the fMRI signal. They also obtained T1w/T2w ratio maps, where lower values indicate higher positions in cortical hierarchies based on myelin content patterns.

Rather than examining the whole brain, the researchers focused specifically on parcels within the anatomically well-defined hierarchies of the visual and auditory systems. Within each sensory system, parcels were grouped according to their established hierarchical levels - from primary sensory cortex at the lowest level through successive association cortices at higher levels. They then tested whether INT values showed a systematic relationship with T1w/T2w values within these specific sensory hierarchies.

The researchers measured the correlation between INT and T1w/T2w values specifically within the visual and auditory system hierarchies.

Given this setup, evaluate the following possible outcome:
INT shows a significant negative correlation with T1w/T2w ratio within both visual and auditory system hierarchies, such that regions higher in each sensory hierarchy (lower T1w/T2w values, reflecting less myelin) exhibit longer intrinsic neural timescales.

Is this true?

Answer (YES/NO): YES